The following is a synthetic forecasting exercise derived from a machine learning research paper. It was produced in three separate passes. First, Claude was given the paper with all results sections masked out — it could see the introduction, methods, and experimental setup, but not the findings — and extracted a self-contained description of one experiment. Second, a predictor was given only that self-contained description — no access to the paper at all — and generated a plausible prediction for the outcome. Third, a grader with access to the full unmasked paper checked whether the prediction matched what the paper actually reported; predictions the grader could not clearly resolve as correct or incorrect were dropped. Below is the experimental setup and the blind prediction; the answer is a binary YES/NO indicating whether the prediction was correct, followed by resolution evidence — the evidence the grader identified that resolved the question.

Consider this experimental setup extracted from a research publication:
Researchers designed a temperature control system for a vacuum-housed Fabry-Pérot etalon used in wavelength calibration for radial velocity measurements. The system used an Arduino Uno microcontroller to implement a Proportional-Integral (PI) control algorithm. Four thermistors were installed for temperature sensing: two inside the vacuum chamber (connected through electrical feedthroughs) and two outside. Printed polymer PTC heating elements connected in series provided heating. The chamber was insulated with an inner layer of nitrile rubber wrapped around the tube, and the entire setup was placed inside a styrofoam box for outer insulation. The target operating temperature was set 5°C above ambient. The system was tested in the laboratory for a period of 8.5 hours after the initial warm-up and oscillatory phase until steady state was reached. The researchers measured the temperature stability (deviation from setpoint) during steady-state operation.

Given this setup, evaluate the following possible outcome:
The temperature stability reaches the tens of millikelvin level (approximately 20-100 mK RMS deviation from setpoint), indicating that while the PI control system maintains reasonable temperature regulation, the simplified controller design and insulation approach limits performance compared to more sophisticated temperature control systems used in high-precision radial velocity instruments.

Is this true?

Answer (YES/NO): YES